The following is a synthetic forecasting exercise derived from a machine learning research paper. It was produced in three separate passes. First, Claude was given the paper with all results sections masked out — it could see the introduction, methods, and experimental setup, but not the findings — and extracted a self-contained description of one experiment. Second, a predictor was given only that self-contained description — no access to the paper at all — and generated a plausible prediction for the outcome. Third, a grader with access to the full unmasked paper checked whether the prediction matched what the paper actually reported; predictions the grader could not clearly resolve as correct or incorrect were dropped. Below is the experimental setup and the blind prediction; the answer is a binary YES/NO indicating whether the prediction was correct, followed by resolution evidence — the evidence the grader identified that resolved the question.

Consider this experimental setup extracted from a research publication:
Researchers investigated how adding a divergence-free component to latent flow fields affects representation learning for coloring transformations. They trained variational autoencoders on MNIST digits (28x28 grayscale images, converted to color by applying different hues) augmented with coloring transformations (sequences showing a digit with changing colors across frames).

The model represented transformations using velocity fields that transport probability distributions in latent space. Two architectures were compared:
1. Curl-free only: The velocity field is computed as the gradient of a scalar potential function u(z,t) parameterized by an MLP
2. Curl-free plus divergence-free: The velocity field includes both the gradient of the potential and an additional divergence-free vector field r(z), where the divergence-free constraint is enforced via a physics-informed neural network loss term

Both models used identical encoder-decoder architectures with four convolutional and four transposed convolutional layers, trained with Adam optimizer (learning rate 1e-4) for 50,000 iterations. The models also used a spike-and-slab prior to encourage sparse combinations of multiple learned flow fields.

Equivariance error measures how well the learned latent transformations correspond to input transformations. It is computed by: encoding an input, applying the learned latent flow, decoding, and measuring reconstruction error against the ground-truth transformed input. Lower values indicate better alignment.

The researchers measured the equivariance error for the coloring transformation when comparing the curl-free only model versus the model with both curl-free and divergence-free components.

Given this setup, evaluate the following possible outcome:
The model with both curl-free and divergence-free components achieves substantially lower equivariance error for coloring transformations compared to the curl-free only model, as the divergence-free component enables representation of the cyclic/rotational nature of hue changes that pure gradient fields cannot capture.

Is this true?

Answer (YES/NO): NO